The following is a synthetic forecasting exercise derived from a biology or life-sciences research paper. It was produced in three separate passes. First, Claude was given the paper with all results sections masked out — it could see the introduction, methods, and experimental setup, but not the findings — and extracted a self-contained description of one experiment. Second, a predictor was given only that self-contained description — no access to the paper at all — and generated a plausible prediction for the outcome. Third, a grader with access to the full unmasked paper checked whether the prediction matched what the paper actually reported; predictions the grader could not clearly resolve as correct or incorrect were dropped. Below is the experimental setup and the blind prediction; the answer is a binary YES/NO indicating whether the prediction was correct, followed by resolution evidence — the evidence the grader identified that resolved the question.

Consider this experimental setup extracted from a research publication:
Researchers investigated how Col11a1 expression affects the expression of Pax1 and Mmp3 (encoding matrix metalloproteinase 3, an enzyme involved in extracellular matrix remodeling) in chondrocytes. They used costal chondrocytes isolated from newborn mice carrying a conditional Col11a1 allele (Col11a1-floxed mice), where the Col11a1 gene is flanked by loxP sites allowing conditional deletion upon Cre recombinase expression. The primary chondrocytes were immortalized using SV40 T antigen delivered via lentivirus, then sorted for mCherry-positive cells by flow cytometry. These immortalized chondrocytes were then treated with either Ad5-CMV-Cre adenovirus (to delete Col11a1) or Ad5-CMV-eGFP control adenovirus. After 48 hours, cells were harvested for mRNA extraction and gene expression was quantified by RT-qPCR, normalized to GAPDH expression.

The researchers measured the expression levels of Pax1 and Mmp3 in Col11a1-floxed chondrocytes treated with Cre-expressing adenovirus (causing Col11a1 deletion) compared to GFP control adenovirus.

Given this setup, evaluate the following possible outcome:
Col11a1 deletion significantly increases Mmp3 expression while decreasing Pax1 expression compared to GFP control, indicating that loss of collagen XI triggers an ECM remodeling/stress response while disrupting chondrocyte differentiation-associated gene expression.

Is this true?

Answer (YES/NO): NO